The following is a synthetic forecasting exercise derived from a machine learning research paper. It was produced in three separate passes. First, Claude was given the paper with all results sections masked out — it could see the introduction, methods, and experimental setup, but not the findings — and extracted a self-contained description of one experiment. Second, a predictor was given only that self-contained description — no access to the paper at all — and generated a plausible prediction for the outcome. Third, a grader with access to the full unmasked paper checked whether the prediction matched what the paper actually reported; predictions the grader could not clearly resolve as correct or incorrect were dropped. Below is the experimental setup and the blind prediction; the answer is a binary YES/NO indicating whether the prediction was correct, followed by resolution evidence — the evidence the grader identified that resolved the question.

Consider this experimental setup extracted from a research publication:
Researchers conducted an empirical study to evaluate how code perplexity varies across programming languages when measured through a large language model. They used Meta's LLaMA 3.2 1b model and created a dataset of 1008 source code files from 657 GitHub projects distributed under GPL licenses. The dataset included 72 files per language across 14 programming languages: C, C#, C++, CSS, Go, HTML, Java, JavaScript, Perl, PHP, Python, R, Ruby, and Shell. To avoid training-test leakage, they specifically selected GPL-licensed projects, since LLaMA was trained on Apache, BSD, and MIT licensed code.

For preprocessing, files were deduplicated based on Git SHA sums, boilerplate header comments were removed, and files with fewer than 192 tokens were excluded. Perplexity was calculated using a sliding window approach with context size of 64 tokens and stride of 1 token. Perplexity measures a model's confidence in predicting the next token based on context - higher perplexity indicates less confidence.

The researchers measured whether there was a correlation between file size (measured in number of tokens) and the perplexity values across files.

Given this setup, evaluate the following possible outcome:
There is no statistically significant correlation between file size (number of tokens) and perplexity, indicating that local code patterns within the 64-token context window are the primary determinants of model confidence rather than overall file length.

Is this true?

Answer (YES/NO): NO